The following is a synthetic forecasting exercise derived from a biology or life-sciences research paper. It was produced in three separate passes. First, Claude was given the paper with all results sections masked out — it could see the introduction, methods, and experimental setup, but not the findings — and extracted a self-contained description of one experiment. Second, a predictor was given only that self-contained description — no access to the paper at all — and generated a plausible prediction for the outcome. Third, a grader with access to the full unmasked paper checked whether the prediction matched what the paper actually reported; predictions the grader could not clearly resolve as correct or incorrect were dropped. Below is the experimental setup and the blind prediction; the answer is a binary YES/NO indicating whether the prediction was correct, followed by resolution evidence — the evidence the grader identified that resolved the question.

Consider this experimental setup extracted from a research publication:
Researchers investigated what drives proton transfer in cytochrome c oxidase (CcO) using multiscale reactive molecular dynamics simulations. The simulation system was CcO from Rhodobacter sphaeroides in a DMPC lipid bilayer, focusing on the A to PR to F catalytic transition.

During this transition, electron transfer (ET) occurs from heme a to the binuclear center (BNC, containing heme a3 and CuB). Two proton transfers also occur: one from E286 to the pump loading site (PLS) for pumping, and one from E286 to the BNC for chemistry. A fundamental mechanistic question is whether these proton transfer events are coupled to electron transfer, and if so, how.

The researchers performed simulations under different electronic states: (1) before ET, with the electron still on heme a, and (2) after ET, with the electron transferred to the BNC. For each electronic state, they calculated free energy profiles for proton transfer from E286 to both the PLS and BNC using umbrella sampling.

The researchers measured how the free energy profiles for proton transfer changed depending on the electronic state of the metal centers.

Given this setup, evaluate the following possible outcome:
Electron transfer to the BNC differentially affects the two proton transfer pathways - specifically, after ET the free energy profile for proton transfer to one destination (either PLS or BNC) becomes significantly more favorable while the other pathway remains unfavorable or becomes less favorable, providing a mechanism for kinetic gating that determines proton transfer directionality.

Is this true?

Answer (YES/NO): NO